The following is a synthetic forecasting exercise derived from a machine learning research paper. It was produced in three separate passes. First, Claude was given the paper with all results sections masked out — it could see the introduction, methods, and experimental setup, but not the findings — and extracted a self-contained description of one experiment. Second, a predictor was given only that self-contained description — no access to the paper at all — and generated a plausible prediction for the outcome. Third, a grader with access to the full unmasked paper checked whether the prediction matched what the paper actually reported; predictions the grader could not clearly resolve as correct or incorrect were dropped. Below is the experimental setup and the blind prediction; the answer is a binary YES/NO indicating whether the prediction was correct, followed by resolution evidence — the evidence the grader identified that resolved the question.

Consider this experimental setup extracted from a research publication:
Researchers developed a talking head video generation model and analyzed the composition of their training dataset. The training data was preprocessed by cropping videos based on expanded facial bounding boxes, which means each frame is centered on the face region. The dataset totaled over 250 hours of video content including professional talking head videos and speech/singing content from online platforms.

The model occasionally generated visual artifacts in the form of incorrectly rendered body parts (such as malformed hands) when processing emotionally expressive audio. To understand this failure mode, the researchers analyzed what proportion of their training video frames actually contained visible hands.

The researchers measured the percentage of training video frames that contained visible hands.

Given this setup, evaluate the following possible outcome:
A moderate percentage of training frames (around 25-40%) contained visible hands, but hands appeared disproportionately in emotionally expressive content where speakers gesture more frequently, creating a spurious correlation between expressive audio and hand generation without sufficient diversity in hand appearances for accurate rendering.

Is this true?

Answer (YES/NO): NO